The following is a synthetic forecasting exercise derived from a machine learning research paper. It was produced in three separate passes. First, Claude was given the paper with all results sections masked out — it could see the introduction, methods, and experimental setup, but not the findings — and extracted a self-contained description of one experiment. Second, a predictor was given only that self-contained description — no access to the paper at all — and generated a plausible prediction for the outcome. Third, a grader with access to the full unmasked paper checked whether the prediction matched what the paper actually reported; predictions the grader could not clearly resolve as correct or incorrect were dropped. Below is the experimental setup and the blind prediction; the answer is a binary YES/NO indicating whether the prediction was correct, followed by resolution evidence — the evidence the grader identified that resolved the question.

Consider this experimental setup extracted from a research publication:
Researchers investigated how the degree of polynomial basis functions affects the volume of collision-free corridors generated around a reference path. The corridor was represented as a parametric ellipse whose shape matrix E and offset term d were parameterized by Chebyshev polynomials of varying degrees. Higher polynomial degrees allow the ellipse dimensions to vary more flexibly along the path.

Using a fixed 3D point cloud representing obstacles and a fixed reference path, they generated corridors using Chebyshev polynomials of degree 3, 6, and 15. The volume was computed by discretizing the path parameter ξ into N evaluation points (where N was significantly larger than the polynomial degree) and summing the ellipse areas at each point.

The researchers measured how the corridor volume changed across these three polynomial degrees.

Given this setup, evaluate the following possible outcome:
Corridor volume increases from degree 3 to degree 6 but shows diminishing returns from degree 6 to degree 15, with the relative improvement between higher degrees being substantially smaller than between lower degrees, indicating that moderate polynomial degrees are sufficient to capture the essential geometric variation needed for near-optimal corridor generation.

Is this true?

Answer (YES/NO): YES